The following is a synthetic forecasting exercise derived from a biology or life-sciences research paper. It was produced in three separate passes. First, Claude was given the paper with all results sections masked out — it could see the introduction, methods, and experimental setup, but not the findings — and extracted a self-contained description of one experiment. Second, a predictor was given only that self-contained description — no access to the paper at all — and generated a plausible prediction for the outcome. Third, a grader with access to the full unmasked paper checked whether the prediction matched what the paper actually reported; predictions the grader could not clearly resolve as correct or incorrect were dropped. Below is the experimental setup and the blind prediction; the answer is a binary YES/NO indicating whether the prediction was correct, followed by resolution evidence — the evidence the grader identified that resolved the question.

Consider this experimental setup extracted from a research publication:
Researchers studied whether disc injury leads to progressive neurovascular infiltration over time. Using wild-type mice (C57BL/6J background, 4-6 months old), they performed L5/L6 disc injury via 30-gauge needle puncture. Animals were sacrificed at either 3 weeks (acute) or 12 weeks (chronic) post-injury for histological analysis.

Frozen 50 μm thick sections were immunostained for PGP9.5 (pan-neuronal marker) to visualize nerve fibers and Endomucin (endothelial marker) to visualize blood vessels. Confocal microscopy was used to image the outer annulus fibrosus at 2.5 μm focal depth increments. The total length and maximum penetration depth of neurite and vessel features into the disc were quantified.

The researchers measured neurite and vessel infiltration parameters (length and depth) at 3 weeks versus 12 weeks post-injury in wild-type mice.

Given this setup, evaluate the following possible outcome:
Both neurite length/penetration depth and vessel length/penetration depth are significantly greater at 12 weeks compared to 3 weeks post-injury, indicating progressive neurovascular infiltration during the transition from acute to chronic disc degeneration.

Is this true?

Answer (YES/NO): NO